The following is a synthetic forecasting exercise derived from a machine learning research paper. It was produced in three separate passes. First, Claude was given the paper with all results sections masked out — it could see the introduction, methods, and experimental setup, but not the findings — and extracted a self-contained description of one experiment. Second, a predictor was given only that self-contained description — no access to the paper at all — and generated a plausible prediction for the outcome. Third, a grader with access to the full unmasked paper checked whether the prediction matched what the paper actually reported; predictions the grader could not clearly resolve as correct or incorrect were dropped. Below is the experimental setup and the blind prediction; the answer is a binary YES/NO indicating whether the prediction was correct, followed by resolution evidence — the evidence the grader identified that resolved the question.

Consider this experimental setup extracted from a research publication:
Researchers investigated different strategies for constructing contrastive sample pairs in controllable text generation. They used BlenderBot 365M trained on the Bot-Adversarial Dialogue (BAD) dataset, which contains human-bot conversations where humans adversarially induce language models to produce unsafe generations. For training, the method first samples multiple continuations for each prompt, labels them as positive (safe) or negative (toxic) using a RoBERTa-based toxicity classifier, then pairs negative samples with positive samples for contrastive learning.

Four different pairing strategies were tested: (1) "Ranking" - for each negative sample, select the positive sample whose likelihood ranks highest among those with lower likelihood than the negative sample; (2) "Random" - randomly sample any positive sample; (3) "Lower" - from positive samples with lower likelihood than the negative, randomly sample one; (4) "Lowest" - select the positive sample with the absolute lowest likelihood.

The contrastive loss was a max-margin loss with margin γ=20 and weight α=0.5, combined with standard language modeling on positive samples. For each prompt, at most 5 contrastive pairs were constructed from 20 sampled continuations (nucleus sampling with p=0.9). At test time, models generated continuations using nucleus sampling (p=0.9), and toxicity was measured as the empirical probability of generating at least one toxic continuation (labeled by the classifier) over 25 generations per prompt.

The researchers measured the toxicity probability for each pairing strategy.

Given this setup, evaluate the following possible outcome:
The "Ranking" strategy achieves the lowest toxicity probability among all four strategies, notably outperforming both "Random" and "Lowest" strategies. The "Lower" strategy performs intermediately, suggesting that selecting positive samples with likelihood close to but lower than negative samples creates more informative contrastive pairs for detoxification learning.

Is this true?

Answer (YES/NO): NO